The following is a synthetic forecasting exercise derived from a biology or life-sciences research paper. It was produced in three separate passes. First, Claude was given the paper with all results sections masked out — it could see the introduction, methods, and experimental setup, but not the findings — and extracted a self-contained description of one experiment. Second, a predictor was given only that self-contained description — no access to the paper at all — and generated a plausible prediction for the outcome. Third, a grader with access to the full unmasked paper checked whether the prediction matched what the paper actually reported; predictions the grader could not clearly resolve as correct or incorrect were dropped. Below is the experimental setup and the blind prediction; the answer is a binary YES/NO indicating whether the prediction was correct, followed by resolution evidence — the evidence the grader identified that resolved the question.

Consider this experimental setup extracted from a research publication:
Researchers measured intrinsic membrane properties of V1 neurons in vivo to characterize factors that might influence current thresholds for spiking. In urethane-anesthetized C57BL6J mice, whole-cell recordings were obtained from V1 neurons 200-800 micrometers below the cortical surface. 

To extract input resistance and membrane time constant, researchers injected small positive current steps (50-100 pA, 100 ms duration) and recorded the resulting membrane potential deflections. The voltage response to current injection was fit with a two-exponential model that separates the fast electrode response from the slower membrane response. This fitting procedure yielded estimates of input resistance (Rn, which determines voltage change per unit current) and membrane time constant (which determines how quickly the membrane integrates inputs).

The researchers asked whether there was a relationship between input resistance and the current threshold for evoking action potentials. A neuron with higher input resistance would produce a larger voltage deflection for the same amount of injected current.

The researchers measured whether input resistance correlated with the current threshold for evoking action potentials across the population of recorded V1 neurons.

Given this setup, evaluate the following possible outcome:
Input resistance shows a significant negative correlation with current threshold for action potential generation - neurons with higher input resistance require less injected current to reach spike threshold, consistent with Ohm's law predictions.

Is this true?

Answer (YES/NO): NO